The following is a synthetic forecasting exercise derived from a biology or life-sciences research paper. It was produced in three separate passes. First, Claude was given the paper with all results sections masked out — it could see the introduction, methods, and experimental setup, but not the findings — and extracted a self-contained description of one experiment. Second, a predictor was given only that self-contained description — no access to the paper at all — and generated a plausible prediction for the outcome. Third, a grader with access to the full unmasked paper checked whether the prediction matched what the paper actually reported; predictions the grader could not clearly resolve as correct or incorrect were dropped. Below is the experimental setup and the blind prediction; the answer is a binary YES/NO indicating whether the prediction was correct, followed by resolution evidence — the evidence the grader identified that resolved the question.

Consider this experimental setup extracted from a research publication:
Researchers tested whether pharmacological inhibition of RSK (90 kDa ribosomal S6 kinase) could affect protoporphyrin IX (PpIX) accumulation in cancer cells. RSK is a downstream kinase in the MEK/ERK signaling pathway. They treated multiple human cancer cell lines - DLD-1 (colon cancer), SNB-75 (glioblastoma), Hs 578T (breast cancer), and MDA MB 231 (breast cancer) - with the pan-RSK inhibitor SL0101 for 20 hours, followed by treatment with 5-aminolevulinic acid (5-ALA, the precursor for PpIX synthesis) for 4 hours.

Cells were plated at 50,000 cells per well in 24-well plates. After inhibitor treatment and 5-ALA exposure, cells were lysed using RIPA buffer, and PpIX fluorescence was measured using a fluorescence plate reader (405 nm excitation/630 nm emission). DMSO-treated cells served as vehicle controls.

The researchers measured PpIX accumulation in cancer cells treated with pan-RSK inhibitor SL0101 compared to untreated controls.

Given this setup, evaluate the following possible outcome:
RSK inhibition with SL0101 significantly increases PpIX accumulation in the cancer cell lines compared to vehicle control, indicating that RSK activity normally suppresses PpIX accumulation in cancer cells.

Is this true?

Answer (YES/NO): YES